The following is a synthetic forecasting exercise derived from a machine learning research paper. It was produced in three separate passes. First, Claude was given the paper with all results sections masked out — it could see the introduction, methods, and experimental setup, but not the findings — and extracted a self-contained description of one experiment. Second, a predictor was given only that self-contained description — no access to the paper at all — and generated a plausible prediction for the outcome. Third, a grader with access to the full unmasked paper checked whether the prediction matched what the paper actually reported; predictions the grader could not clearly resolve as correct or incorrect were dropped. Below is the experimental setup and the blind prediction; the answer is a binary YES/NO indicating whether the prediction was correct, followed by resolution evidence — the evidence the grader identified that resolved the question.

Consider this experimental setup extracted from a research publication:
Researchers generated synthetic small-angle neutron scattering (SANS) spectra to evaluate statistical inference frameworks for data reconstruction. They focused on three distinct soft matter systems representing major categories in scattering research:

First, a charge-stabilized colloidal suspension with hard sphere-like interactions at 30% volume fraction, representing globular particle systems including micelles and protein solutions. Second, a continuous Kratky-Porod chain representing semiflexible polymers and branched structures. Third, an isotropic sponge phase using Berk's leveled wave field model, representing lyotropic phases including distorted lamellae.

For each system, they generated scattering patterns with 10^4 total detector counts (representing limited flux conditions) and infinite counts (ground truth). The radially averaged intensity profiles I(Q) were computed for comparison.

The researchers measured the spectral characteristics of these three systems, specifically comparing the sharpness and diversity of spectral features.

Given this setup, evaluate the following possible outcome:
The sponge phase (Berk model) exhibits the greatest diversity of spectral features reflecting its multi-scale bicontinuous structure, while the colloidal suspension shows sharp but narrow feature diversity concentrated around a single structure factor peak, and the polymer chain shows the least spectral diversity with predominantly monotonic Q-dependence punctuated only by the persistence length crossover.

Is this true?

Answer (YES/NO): NO